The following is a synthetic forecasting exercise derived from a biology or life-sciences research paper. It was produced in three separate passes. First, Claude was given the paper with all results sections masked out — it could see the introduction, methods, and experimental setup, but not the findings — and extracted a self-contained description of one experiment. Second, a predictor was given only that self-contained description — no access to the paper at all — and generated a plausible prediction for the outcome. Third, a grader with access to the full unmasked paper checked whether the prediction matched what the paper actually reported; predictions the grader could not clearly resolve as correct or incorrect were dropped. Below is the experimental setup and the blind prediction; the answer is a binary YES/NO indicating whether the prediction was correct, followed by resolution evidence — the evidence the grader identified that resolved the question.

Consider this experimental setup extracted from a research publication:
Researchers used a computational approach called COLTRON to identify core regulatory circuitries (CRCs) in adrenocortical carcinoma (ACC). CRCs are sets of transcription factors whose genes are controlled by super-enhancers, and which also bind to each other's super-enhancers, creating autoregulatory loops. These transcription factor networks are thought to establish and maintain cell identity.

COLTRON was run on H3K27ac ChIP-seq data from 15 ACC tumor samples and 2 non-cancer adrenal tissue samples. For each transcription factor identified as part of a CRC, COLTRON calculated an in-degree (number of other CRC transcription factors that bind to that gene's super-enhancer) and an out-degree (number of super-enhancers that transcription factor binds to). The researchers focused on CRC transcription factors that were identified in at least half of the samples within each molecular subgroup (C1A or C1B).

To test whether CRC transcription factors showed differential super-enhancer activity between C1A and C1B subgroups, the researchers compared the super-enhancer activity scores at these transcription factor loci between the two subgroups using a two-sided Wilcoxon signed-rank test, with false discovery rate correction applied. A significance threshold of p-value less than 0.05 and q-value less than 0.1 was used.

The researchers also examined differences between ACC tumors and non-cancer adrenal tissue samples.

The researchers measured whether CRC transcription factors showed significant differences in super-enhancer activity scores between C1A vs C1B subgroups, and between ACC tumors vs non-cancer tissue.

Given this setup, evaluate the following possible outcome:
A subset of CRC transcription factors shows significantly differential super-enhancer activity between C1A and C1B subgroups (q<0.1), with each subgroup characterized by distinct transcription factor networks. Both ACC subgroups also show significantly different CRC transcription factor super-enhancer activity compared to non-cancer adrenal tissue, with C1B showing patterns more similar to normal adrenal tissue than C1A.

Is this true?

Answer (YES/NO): NO